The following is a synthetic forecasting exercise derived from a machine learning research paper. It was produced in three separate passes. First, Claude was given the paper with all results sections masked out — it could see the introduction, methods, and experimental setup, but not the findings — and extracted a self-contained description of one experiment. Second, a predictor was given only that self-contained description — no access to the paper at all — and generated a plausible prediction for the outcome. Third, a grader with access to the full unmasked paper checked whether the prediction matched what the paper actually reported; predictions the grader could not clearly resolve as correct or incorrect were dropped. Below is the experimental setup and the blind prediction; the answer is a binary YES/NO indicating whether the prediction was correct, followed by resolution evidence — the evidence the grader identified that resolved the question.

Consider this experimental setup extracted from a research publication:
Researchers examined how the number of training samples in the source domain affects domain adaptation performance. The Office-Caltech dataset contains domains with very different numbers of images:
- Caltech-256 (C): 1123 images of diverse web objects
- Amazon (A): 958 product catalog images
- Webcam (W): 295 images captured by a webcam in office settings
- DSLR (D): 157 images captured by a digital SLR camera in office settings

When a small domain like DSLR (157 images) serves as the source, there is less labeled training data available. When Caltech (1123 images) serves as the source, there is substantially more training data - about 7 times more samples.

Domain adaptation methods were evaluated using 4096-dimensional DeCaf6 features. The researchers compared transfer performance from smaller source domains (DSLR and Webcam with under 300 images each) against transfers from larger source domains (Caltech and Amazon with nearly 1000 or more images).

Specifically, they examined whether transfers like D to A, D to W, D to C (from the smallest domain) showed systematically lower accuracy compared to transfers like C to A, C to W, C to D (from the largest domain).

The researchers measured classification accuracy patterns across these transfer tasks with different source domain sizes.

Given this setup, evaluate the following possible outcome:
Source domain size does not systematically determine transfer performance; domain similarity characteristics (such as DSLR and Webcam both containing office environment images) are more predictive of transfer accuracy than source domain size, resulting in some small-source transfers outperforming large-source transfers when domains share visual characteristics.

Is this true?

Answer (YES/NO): YES